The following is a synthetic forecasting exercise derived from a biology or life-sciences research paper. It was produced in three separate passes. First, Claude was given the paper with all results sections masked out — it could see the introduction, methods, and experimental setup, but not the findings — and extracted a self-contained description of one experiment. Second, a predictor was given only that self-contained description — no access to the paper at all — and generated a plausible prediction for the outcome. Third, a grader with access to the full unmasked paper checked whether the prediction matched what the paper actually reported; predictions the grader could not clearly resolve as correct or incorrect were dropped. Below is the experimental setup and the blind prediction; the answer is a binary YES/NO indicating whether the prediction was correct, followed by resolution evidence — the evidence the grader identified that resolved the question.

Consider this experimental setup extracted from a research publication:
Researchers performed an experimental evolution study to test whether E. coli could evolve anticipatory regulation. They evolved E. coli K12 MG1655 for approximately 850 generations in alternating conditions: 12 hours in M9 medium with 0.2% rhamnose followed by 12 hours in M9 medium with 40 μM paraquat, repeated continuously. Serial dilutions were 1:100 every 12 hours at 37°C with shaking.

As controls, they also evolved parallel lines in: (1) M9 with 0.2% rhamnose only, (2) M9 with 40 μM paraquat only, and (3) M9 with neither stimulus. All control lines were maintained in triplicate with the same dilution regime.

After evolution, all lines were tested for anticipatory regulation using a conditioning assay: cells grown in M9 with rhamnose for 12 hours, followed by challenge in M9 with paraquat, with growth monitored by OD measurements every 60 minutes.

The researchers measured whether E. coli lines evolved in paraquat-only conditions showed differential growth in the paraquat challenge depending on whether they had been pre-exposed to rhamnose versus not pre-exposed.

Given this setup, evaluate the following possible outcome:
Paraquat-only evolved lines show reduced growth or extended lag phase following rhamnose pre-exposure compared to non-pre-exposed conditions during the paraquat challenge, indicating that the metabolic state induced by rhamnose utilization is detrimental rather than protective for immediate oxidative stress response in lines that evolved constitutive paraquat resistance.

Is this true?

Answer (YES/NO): NO